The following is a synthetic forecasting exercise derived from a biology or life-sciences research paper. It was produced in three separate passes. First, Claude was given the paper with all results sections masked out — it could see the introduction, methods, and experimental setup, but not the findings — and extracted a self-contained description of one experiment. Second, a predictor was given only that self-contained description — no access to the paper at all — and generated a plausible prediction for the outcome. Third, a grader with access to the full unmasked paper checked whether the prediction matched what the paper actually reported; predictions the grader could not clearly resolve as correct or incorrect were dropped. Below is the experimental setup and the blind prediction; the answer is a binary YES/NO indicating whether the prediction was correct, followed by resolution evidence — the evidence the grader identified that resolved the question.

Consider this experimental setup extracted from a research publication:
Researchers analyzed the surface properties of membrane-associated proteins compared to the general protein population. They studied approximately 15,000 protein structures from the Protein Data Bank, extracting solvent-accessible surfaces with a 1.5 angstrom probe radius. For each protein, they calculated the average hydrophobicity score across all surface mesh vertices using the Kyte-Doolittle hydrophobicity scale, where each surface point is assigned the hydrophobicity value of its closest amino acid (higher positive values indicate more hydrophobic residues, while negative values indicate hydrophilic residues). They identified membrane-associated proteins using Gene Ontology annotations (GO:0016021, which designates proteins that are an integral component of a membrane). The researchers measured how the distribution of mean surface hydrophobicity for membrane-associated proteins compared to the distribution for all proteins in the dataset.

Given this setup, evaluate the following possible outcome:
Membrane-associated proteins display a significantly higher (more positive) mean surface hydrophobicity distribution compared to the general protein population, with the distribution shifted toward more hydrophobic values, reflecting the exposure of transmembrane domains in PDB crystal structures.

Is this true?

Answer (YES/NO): YES